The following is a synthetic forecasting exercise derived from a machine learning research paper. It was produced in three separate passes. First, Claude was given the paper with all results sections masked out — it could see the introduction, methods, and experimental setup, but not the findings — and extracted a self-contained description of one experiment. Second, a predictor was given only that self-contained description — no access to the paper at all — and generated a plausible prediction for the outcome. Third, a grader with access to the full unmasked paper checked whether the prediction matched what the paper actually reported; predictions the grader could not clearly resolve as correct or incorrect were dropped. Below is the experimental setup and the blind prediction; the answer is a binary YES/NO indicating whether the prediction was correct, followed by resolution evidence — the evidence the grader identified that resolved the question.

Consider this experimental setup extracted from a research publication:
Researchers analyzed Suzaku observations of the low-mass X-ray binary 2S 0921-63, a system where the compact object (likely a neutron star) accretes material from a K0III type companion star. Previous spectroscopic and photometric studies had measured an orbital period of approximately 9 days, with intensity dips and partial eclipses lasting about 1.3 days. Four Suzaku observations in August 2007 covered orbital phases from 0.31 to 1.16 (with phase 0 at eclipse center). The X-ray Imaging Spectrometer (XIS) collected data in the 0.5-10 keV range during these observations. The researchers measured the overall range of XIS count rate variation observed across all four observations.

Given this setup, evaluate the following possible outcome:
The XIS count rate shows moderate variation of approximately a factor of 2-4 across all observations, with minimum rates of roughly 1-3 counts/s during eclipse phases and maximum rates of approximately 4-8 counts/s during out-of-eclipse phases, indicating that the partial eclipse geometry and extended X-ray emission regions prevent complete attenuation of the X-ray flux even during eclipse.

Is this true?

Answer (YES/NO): NO